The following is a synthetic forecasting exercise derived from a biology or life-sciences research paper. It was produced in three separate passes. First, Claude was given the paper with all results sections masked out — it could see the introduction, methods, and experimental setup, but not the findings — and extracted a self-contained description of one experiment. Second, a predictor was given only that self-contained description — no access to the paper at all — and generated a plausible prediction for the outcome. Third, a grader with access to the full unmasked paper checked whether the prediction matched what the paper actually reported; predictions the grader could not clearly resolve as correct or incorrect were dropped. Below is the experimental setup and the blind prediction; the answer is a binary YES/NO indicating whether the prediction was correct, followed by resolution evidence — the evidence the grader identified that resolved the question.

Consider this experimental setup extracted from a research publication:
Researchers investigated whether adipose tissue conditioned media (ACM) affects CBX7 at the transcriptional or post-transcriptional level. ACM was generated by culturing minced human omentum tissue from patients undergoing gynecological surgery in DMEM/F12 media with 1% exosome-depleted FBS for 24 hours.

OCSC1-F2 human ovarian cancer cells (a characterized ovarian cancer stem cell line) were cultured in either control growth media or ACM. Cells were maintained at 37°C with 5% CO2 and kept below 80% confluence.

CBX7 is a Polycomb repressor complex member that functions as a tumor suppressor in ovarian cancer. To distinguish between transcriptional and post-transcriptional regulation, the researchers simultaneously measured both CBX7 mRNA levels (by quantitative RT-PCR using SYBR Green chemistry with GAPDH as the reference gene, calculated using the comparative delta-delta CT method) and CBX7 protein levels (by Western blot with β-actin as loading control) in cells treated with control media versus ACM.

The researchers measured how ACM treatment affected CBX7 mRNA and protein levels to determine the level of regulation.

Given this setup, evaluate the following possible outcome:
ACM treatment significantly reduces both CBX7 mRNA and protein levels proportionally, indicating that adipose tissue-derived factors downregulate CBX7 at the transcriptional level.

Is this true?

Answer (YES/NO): NO